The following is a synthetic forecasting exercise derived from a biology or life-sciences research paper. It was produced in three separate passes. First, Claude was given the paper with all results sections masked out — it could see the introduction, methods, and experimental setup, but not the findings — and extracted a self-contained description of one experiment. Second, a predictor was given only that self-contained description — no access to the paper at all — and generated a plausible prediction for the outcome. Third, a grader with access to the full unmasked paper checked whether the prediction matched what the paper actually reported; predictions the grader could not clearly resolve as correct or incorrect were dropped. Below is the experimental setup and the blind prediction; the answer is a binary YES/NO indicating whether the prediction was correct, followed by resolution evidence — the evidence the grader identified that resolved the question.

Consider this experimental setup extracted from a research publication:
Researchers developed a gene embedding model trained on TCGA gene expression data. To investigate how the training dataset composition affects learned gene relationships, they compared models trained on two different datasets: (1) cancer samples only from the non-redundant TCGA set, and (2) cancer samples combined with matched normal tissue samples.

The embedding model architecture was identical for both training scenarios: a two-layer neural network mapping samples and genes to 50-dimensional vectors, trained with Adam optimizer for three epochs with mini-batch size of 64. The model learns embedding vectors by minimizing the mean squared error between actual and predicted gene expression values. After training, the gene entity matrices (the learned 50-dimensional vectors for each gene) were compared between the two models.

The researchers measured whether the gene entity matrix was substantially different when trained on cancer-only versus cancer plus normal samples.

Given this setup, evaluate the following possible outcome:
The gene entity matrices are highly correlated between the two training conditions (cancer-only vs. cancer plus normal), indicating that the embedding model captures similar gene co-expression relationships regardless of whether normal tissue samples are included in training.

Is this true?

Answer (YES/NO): NO